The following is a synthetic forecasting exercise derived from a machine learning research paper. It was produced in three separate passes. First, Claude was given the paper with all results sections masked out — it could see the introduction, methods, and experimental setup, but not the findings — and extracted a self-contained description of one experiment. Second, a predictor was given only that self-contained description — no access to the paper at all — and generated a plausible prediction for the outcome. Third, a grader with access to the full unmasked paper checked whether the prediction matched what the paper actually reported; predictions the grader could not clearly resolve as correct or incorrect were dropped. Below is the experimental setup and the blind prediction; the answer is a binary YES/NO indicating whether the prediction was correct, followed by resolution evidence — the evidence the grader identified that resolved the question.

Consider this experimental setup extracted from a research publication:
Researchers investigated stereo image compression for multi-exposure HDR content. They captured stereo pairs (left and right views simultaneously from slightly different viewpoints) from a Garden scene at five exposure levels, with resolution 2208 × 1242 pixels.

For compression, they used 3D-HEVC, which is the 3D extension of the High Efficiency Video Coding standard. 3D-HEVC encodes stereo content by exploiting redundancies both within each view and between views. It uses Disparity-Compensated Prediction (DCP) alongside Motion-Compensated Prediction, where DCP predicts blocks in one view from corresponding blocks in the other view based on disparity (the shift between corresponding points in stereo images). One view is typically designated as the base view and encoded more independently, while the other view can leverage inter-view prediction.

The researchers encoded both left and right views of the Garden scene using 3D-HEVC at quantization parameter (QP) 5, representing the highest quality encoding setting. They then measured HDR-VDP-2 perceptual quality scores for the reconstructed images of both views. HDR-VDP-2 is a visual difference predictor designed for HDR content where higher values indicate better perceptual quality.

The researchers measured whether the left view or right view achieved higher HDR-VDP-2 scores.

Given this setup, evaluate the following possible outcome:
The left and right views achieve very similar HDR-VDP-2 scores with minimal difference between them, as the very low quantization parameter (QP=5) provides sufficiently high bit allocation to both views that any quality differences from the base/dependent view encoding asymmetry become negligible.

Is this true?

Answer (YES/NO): NO